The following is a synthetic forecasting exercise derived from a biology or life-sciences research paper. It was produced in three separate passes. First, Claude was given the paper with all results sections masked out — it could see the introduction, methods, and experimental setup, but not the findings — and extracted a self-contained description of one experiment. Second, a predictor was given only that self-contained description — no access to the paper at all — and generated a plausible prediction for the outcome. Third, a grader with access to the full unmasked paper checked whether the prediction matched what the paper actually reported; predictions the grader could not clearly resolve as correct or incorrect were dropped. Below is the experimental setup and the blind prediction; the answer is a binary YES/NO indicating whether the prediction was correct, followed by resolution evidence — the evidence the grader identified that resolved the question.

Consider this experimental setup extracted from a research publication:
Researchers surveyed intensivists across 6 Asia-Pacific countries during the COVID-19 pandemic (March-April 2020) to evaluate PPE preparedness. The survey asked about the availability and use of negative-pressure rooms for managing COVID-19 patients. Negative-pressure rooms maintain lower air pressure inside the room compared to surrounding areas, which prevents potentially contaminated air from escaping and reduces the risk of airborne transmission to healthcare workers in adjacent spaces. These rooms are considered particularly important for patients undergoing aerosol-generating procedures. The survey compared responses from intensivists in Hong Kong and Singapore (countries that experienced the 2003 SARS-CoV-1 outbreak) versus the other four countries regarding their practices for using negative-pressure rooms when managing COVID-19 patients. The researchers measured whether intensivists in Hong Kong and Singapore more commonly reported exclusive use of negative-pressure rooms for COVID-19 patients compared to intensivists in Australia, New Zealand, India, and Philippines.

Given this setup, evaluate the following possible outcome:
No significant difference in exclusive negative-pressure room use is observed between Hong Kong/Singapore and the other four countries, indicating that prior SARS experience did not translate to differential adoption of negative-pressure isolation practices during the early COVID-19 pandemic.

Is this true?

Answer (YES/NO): NO